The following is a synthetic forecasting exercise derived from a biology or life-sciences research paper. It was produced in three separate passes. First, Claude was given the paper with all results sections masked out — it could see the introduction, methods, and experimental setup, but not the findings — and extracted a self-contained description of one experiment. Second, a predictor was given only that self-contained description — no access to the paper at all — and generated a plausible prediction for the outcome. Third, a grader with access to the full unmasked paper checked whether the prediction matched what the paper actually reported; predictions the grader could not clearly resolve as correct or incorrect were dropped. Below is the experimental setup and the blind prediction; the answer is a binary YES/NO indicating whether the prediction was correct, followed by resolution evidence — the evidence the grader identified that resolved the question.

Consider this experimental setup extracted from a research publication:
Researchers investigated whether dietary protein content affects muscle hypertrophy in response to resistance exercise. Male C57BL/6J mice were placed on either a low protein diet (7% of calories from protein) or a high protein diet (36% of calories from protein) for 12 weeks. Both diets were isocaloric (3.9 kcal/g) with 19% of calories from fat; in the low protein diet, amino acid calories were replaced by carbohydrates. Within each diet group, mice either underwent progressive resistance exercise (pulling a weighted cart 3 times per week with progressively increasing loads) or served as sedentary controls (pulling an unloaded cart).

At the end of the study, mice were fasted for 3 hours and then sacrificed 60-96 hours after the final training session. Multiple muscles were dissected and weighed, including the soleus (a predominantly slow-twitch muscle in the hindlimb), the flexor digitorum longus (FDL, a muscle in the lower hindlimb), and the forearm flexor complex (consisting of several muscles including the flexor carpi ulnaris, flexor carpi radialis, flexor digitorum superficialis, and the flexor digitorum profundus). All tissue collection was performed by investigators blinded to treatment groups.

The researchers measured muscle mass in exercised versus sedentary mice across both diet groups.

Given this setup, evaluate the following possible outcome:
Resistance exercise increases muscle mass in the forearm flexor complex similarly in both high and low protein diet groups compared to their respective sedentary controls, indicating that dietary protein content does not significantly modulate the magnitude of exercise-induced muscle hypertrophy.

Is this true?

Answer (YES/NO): NO